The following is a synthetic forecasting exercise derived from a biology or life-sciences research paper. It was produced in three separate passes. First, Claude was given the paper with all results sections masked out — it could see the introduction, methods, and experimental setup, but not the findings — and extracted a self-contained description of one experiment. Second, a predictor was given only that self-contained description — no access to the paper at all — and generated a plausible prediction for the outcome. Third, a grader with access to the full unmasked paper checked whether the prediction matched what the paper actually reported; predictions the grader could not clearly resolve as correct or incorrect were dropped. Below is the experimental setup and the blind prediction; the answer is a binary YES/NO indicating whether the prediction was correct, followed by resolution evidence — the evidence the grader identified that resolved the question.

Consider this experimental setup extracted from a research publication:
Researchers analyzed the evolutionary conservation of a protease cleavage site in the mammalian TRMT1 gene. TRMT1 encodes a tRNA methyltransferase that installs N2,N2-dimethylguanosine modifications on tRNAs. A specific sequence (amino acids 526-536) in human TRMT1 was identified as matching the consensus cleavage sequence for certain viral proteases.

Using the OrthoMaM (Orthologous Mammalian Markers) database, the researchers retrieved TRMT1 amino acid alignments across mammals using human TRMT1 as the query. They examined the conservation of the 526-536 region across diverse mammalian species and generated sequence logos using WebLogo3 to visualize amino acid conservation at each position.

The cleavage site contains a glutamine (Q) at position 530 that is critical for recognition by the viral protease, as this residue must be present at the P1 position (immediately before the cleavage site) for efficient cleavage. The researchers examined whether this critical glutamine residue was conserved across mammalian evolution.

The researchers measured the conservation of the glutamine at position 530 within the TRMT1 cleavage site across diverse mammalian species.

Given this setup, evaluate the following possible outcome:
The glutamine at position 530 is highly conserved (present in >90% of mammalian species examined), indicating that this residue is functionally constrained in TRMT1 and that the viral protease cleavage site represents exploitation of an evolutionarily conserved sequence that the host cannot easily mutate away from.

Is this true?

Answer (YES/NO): NO